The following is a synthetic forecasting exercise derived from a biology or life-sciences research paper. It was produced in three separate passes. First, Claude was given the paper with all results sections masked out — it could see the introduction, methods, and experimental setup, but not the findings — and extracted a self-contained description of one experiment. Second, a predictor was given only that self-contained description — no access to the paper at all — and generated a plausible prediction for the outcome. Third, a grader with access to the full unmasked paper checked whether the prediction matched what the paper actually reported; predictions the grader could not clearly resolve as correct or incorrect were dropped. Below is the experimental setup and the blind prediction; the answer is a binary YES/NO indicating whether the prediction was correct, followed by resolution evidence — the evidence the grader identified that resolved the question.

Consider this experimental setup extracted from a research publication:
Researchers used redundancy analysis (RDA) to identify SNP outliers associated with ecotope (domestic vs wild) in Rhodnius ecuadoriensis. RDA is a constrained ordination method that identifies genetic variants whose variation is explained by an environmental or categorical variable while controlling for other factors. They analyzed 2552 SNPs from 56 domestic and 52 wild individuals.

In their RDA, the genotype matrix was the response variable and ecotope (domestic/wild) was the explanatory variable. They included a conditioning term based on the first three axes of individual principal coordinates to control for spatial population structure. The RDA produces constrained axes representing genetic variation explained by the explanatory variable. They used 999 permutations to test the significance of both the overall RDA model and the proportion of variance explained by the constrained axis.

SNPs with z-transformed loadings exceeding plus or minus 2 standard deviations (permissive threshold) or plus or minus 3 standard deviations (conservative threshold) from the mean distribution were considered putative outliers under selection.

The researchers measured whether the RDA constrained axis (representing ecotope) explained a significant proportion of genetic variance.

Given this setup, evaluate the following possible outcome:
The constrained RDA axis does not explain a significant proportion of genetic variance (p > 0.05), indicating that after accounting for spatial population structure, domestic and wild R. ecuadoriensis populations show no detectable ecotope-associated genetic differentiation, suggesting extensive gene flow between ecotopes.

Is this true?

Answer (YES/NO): NO